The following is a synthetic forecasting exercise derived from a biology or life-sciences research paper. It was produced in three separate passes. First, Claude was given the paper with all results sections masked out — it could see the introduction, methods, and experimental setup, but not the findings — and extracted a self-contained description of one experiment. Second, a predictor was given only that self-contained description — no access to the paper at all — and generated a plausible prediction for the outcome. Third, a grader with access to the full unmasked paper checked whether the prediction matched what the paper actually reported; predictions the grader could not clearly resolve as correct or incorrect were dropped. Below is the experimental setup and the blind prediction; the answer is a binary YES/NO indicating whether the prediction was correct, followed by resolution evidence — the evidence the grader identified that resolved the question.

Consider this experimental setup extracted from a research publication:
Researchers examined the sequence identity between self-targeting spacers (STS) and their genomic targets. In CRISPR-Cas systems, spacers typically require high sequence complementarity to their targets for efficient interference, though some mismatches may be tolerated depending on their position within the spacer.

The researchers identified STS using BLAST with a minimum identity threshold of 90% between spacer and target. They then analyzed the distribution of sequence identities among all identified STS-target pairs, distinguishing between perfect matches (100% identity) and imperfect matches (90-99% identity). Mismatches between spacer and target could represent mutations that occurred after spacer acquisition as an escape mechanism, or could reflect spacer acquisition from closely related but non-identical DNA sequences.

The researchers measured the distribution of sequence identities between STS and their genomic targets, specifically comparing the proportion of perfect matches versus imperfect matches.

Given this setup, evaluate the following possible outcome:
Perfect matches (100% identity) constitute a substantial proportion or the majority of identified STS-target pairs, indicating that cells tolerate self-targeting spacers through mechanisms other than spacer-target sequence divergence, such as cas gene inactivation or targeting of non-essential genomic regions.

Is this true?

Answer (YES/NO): NO